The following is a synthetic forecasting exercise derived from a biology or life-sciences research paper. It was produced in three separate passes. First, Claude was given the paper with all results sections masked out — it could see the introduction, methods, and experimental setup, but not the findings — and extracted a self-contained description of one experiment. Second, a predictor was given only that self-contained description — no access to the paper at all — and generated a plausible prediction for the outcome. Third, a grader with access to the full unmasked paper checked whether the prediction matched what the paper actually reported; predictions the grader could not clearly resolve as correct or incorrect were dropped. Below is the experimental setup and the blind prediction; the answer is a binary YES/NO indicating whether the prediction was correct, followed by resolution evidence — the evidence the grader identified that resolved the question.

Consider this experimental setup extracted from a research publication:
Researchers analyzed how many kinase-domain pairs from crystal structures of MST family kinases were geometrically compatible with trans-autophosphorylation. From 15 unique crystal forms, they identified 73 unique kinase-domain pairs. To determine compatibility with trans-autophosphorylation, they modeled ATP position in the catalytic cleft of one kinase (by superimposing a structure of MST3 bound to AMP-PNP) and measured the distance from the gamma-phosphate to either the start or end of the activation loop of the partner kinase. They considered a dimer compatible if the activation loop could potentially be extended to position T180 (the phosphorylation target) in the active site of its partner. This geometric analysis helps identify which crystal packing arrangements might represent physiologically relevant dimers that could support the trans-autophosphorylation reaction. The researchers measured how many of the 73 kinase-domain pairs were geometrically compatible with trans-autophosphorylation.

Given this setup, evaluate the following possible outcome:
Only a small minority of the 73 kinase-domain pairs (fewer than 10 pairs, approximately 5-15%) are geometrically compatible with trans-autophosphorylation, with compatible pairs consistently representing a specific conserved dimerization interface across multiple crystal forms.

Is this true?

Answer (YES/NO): NO